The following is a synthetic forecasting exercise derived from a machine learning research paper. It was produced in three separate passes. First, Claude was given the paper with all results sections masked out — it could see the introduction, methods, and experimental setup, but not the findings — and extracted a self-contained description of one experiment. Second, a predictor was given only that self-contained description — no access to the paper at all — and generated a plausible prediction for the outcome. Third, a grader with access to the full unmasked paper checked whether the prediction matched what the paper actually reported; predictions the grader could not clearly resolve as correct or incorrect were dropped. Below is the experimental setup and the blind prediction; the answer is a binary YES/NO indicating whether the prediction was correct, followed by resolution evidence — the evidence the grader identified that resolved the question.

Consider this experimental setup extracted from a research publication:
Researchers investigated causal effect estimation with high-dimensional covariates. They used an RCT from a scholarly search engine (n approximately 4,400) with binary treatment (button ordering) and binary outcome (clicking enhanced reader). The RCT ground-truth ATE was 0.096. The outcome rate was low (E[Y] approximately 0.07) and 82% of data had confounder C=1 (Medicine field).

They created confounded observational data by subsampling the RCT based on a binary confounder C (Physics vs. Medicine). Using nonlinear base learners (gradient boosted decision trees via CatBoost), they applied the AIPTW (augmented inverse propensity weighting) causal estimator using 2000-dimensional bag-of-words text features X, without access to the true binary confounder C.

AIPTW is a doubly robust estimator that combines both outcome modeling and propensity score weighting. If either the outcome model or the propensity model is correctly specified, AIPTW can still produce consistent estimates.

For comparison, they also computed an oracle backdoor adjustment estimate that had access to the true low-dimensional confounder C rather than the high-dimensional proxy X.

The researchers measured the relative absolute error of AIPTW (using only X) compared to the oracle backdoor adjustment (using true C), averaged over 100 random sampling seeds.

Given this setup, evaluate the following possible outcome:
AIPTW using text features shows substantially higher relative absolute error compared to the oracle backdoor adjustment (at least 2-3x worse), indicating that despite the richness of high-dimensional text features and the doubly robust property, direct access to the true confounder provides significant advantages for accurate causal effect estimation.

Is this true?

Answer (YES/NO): NO